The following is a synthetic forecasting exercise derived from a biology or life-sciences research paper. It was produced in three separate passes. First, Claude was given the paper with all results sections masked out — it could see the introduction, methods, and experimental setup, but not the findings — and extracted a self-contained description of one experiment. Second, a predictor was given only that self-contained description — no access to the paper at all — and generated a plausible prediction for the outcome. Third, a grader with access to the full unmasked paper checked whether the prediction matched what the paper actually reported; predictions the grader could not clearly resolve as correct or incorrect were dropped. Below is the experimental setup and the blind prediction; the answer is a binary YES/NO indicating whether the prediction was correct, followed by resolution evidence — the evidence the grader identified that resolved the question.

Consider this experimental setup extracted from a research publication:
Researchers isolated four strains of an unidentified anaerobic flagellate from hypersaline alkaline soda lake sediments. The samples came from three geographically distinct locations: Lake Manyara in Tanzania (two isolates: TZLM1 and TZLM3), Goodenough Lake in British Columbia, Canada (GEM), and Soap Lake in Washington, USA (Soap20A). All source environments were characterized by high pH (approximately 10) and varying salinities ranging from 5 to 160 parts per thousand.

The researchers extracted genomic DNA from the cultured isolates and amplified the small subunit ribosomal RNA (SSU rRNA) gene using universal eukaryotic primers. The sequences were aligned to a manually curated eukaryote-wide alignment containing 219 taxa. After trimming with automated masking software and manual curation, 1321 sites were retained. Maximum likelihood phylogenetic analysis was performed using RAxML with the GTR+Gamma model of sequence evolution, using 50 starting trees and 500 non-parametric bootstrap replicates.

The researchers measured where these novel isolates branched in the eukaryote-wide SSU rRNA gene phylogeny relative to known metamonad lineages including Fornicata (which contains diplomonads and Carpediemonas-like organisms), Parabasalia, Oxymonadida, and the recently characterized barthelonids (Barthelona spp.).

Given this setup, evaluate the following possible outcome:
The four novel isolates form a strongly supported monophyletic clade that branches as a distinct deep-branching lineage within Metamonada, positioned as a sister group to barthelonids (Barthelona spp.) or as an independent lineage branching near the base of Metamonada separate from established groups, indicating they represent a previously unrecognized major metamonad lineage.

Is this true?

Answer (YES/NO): YES